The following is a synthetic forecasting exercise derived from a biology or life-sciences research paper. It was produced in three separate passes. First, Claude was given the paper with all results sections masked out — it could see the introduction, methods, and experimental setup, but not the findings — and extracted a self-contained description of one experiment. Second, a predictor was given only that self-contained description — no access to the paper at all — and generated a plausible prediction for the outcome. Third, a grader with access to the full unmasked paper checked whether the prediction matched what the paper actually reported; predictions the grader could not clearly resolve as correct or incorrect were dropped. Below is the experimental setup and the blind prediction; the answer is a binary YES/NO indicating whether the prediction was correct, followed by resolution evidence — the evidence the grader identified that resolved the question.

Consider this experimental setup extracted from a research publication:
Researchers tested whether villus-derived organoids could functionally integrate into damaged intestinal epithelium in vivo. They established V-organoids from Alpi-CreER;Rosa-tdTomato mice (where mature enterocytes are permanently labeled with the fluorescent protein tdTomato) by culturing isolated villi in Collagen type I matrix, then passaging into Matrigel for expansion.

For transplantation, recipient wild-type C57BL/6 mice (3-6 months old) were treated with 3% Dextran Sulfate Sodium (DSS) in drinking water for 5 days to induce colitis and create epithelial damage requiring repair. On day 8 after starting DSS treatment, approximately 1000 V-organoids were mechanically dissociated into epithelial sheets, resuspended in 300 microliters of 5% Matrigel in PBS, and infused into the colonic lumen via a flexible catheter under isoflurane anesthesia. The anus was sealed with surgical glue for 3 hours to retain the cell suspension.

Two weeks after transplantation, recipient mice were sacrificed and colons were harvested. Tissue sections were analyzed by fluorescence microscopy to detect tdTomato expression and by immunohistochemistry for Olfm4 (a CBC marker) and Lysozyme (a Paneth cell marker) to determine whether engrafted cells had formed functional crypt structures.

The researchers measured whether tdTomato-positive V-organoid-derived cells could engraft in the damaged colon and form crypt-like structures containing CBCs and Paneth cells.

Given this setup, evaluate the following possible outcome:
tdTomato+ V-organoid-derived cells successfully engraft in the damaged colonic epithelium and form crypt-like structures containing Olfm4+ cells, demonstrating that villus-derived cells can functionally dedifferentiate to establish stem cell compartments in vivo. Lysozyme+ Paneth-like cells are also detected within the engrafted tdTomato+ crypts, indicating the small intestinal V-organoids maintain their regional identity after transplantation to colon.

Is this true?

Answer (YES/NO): YES